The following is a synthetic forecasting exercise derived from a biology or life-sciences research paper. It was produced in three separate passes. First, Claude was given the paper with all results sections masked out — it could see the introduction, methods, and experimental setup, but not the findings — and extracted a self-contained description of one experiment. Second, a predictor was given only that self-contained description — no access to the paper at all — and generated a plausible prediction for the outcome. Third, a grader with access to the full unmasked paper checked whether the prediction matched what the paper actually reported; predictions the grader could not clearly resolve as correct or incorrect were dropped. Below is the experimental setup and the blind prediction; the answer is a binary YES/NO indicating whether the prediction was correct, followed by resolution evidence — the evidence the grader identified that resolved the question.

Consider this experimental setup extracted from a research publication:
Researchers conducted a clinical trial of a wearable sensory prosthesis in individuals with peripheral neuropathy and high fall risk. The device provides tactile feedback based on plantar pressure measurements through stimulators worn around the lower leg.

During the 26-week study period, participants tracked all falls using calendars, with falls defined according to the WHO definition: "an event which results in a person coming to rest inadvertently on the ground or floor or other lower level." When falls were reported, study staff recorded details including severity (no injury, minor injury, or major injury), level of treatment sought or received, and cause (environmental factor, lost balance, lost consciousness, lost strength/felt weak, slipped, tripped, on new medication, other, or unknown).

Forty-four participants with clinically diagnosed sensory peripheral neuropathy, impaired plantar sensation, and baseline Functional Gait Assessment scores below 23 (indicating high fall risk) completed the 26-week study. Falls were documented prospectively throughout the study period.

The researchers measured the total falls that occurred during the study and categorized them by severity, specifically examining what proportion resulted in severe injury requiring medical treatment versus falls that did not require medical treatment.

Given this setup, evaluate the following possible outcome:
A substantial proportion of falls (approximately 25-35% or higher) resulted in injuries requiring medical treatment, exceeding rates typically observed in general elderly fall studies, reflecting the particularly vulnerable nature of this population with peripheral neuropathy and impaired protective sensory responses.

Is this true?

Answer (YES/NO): NO